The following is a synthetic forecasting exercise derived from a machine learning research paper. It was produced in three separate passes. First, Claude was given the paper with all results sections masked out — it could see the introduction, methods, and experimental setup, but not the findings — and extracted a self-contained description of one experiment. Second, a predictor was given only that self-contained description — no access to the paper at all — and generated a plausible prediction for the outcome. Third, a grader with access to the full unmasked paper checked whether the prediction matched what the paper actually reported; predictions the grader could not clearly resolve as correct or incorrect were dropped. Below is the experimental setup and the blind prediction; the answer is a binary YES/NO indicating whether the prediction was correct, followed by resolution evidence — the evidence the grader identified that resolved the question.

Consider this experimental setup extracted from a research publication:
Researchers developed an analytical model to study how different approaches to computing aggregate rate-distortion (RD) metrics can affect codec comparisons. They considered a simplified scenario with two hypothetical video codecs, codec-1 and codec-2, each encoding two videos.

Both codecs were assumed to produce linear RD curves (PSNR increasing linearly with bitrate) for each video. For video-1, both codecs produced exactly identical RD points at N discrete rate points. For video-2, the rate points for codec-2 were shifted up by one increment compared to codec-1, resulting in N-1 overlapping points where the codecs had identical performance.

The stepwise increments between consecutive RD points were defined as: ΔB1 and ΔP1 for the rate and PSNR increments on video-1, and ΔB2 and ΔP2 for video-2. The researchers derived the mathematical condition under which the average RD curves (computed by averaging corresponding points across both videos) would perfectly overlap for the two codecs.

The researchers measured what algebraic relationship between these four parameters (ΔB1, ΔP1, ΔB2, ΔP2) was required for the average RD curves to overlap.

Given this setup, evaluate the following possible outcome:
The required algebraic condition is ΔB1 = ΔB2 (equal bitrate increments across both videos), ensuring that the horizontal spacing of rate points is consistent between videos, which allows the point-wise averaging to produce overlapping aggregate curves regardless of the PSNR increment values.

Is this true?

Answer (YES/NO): NO